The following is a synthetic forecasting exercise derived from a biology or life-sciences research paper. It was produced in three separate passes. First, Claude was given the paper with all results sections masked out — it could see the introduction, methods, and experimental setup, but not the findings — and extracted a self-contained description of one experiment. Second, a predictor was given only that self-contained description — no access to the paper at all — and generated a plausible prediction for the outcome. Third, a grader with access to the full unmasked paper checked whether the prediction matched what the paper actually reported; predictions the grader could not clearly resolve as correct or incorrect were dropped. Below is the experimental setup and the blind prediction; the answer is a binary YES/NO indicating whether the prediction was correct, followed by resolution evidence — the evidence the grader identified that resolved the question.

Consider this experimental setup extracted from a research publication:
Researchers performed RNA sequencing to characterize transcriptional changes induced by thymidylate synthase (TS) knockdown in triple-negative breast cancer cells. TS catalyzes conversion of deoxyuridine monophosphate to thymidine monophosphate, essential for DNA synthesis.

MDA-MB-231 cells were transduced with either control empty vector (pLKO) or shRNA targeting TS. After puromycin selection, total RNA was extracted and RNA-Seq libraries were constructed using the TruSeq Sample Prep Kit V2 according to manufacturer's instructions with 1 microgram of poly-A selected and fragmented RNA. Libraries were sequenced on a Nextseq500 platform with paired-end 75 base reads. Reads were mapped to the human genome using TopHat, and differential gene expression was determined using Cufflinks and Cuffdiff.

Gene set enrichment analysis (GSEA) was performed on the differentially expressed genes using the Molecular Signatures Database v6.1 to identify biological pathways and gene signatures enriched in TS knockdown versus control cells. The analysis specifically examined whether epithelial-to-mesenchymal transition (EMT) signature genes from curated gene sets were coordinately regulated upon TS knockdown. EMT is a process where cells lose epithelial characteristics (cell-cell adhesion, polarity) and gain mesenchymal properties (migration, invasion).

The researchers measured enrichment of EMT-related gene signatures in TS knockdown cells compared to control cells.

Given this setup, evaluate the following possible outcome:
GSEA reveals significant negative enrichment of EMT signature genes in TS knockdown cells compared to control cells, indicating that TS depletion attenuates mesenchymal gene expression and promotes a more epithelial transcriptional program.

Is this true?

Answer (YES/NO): YES